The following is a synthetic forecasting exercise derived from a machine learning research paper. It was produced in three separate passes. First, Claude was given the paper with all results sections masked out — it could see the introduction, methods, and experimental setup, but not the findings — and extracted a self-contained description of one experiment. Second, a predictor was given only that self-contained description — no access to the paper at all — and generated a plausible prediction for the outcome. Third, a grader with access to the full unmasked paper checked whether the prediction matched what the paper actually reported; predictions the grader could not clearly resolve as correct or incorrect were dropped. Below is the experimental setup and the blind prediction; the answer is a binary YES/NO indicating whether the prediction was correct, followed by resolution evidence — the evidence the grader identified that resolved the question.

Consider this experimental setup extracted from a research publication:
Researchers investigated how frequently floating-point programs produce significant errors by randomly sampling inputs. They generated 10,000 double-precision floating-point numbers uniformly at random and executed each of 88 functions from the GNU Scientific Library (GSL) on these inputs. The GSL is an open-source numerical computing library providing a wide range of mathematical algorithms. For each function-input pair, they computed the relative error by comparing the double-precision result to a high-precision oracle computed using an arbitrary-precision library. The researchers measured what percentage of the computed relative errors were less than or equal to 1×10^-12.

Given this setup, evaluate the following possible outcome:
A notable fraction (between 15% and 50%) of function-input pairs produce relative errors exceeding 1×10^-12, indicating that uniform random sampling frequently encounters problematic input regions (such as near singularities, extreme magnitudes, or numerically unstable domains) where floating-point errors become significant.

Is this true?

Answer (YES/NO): NO